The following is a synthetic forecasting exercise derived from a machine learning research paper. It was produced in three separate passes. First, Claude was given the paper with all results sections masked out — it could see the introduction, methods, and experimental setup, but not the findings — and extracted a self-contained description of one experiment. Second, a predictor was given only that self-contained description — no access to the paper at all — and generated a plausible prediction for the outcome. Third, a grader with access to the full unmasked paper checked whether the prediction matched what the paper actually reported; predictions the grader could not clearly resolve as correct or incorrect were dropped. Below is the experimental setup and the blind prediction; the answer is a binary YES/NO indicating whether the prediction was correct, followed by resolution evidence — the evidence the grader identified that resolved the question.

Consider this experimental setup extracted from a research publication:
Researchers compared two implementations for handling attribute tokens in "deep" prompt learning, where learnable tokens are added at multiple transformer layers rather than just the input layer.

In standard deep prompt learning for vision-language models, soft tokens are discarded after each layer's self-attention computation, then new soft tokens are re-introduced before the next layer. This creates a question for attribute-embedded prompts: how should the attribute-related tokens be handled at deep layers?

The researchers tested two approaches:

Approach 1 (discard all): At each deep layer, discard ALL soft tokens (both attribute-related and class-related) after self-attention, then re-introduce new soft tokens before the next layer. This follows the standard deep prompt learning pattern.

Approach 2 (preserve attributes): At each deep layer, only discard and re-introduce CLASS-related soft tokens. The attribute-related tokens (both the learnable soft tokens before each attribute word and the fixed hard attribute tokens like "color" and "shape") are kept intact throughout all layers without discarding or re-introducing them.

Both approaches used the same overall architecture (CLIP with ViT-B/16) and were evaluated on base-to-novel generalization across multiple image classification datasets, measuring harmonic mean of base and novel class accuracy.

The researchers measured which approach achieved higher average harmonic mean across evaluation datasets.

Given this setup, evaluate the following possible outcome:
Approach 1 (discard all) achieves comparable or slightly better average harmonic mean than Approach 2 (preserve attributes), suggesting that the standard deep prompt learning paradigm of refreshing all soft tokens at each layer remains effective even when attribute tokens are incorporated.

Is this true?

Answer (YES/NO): NO